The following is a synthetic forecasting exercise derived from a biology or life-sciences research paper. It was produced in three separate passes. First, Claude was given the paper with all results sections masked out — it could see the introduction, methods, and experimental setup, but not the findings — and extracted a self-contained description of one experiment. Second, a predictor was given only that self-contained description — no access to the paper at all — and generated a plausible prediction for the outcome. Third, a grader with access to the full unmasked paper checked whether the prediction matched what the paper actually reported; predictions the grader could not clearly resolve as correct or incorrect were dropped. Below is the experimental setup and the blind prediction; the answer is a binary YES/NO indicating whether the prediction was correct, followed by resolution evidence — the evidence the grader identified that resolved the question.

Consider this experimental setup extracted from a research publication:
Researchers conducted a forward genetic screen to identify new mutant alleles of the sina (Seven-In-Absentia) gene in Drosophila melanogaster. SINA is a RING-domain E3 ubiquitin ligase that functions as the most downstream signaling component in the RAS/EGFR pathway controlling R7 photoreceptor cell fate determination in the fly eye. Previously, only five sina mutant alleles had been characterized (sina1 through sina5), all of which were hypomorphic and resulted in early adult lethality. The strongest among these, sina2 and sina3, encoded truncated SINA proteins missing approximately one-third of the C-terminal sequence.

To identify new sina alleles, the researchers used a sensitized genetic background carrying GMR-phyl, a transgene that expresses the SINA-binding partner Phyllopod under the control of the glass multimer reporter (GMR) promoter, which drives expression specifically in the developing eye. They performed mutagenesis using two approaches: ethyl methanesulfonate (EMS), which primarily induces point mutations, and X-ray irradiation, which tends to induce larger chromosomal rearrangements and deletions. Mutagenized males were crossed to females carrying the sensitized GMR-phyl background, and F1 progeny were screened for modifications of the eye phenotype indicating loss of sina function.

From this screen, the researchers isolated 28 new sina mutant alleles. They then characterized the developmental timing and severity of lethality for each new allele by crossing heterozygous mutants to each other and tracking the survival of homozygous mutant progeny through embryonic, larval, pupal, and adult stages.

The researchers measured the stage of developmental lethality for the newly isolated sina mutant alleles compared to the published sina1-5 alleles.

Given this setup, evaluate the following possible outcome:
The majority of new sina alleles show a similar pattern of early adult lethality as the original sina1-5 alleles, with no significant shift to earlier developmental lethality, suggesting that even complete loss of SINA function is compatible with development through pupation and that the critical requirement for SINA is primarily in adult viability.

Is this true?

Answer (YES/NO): NO